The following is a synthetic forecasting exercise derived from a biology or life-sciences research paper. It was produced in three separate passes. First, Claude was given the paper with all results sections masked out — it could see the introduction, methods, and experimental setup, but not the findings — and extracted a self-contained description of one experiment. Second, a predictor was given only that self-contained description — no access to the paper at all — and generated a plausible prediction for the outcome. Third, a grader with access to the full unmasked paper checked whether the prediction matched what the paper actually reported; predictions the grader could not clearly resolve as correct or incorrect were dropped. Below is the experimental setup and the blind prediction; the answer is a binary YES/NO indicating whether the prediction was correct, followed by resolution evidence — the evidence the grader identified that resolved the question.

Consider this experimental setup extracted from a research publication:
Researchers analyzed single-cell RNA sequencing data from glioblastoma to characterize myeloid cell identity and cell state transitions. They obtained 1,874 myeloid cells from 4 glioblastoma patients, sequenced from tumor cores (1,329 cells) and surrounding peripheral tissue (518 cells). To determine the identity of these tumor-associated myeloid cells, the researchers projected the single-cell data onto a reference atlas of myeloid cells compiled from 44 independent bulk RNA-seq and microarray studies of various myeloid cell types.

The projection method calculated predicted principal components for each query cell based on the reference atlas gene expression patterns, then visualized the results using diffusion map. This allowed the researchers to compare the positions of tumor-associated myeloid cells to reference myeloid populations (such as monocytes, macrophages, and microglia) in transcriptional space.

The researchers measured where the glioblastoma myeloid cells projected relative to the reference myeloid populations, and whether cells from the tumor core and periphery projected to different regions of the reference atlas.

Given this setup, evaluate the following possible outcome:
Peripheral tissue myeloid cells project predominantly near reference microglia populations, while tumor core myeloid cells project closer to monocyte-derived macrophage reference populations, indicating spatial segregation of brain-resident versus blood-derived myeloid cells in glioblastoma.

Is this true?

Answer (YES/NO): YES